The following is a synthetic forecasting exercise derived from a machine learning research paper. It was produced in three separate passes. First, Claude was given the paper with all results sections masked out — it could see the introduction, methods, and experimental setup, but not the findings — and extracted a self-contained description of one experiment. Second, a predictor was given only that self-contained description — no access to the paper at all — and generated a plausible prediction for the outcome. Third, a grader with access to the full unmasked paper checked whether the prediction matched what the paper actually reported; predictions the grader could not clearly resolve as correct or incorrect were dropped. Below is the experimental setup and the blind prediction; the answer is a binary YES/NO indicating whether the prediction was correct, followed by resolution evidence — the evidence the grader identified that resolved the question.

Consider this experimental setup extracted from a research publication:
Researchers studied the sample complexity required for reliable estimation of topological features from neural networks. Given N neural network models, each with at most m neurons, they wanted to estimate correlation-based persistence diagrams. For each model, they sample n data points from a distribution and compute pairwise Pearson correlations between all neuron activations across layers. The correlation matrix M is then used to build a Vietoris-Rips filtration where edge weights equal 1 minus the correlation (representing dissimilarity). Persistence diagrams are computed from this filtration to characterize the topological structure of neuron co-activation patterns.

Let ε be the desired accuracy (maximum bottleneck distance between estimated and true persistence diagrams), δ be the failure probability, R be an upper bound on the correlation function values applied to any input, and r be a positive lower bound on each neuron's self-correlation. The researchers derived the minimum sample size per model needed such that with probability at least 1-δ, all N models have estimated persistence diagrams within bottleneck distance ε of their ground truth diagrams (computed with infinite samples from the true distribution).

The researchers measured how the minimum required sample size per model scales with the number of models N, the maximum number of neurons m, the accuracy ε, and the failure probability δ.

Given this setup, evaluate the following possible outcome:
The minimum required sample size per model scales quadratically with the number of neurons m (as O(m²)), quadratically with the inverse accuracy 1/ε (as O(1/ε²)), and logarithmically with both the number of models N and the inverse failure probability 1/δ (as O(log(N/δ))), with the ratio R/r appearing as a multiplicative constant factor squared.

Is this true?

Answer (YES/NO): NO